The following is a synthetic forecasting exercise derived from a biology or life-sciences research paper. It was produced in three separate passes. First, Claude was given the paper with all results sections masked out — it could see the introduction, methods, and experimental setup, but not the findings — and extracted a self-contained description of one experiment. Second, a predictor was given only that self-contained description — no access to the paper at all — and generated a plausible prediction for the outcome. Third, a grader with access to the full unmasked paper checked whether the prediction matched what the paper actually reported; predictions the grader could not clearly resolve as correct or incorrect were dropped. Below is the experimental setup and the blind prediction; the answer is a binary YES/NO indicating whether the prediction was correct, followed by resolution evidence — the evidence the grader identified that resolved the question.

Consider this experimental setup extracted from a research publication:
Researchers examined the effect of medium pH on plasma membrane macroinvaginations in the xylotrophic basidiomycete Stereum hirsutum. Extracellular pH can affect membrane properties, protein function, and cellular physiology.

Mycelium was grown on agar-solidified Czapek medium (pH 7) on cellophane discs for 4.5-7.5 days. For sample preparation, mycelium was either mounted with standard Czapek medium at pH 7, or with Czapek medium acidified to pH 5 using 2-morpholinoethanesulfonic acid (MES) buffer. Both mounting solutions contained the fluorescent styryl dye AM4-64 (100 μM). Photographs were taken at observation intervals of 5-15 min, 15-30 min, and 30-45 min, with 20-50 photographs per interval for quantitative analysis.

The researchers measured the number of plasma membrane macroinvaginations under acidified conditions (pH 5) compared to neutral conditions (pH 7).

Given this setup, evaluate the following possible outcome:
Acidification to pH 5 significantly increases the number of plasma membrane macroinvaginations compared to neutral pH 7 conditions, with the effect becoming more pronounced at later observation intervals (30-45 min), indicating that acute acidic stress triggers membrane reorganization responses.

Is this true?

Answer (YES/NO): NO